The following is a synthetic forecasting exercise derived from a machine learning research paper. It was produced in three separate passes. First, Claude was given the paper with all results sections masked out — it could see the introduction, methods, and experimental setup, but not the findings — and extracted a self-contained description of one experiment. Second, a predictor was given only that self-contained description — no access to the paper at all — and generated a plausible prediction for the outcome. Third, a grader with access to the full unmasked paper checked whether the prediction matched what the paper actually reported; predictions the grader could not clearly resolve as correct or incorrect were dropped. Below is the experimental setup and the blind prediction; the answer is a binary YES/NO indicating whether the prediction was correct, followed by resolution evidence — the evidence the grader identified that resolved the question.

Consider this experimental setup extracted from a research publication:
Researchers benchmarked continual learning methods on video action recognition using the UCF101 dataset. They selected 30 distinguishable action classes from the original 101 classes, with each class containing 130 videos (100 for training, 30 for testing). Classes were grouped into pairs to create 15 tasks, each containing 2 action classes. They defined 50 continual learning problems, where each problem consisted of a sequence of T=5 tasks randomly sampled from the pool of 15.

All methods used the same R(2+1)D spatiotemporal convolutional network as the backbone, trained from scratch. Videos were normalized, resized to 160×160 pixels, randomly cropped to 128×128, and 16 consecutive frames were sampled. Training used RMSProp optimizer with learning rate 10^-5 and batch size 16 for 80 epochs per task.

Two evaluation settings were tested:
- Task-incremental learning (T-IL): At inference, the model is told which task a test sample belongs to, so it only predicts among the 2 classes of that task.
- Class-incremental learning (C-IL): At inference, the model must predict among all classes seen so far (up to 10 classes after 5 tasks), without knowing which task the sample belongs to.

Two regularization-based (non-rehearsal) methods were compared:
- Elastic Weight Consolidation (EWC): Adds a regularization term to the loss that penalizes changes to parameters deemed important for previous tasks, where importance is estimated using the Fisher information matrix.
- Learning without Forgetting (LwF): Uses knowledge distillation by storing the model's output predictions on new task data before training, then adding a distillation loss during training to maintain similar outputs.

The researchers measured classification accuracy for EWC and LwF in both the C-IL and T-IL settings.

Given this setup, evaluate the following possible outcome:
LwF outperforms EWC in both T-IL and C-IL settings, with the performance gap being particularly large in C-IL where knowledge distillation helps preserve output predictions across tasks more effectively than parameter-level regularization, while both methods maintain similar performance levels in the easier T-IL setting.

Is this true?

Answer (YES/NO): NO